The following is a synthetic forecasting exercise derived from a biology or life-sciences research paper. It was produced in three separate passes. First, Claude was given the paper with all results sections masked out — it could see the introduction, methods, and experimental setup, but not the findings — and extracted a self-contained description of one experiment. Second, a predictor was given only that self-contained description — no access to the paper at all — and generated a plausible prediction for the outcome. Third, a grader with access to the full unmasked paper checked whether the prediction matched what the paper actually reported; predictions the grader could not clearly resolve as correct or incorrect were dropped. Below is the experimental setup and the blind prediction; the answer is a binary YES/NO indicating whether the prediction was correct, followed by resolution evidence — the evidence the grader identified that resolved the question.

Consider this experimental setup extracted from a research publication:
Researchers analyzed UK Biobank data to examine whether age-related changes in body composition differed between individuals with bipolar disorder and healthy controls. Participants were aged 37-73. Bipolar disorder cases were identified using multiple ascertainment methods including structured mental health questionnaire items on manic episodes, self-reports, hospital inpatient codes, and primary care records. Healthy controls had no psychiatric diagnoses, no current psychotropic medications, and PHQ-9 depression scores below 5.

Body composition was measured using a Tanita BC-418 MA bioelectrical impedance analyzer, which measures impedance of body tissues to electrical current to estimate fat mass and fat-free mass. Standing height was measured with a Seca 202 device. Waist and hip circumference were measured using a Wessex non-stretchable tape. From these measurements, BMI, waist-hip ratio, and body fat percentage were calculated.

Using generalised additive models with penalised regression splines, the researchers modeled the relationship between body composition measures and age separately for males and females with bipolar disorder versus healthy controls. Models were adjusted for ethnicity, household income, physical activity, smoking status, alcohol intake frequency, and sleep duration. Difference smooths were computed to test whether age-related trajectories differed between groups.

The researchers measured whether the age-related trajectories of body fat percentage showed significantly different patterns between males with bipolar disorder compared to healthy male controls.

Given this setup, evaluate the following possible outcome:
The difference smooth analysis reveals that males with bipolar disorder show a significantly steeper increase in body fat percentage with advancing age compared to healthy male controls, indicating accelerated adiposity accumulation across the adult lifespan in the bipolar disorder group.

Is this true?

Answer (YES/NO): NO